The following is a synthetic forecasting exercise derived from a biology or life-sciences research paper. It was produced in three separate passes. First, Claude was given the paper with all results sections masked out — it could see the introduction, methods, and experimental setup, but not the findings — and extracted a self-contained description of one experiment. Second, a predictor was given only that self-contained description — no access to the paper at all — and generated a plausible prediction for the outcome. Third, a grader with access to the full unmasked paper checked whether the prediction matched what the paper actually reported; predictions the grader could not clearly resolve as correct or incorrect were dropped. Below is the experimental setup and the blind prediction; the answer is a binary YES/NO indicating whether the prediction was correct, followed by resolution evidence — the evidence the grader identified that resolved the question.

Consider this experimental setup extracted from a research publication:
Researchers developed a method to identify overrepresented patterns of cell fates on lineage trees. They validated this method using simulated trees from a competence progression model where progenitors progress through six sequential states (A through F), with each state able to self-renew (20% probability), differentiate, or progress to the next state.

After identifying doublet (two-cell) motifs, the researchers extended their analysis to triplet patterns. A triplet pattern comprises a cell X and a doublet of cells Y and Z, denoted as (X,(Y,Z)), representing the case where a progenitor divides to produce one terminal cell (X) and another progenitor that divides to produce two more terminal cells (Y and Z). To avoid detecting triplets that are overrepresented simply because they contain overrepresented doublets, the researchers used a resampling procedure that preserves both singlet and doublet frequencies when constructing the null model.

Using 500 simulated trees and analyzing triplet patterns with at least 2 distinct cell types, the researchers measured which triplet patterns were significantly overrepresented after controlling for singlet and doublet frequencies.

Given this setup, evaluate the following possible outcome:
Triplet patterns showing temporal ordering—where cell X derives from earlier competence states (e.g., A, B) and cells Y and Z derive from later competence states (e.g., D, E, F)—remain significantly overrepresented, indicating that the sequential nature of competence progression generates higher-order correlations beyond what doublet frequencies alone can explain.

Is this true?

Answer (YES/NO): YES